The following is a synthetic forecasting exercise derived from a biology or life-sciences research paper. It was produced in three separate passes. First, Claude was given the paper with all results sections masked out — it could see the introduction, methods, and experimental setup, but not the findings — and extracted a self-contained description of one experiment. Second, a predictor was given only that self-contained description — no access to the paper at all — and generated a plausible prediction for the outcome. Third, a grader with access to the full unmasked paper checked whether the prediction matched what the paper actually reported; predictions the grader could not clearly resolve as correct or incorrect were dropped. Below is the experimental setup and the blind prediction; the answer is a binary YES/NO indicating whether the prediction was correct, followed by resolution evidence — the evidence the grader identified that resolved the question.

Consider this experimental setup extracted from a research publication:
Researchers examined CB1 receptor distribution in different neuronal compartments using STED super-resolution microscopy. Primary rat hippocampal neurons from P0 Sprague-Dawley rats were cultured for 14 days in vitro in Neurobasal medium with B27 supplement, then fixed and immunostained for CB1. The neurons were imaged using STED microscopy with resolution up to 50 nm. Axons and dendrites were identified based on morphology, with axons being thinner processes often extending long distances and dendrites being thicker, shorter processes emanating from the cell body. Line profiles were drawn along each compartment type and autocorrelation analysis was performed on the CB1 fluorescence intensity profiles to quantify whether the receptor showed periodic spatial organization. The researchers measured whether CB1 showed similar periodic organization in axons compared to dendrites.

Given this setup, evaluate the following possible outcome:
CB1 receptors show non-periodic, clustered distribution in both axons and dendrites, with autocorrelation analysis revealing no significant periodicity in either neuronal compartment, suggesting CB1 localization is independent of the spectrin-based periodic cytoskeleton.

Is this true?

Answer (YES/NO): NO